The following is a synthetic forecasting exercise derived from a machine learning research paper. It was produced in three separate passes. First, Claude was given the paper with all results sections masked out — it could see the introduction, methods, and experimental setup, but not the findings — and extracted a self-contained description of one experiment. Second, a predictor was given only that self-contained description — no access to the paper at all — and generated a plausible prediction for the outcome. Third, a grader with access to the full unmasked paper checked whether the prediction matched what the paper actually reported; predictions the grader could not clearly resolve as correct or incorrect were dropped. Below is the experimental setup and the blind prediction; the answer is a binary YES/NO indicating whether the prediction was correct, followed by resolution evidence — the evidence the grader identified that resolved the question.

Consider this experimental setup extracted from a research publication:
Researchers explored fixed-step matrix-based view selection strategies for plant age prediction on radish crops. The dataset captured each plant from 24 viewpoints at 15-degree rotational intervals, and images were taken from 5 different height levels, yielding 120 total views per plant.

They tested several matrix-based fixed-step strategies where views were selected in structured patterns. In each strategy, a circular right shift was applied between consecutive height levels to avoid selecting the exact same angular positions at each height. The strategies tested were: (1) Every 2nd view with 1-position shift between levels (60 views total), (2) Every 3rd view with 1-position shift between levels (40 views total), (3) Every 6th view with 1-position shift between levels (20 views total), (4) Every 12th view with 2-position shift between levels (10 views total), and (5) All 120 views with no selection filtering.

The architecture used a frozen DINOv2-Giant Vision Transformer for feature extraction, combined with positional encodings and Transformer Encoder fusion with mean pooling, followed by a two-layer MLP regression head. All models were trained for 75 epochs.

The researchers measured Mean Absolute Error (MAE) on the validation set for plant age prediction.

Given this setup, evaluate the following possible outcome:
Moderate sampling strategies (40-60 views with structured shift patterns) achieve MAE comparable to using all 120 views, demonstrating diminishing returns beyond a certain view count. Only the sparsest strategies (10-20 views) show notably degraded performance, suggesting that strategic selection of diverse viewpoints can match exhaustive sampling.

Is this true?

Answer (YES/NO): NO